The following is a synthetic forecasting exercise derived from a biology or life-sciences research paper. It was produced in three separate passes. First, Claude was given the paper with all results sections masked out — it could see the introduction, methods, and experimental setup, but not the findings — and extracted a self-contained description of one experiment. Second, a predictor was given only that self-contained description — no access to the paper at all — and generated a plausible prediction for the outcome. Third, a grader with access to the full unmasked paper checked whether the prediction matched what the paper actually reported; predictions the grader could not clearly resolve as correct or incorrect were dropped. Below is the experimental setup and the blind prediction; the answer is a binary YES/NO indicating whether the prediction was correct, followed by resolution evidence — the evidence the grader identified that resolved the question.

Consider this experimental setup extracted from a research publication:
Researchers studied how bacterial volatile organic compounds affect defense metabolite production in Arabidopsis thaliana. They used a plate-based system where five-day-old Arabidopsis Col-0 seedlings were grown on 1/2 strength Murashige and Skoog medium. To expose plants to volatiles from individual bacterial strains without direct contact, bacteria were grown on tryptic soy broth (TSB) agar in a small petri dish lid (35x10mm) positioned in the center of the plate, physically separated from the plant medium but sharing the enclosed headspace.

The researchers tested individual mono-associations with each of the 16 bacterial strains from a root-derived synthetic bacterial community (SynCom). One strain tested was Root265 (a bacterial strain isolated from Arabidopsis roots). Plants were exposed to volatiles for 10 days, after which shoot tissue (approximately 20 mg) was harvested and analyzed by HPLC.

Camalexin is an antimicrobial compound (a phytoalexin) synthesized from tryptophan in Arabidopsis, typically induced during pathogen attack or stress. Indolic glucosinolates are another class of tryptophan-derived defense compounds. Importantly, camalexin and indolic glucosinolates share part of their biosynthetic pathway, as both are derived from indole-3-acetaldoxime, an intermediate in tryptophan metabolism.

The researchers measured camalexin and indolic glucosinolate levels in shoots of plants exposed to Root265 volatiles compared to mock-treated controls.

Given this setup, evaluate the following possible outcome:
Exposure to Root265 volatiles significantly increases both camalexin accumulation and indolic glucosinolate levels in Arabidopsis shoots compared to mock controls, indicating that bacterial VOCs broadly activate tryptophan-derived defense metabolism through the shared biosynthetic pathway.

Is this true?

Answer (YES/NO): NO